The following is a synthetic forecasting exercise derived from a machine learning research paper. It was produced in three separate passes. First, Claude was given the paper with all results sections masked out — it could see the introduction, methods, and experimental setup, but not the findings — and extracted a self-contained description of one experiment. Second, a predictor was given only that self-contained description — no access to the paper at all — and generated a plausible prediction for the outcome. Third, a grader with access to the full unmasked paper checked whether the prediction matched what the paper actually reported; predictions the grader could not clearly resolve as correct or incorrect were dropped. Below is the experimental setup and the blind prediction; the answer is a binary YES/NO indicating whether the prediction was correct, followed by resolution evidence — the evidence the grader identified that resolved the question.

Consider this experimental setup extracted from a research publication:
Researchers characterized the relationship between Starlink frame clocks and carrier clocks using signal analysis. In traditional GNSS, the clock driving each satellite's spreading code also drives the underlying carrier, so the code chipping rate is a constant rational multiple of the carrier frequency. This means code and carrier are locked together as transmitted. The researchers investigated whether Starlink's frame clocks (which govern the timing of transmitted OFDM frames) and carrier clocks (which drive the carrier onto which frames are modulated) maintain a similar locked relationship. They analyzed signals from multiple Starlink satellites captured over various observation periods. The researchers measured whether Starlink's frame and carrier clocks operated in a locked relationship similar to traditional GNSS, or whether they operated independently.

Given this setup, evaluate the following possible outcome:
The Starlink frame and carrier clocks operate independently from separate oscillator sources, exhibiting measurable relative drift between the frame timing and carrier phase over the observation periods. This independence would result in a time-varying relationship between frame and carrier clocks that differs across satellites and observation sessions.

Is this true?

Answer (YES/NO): NO